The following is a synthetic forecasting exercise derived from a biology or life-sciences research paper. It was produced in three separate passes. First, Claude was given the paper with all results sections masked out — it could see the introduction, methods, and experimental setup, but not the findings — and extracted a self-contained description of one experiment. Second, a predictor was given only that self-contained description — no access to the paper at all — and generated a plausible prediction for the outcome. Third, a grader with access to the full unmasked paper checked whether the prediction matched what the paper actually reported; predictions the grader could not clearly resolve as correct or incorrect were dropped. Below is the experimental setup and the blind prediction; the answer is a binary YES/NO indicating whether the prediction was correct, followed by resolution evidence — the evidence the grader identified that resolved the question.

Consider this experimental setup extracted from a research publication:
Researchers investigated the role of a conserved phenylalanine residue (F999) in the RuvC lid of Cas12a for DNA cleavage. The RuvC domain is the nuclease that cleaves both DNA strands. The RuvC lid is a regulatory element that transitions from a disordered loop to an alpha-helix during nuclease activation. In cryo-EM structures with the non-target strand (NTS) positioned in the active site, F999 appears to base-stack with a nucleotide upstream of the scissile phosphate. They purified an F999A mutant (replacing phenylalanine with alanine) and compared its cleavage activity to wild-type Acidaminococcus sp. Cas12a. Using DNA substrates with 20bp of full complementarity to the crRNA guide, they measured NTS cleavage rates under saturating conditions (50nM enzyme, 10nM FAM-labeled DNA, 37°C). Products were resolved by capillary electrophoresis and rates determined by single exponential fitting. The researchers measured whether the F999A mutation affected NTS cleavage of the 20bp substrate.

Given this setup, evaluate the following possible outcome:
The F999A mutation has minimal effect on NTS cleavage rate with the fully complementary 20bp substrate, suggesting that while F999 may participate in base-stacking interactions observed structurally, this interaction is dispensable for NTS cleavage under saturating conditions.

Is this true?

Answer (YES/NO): YES